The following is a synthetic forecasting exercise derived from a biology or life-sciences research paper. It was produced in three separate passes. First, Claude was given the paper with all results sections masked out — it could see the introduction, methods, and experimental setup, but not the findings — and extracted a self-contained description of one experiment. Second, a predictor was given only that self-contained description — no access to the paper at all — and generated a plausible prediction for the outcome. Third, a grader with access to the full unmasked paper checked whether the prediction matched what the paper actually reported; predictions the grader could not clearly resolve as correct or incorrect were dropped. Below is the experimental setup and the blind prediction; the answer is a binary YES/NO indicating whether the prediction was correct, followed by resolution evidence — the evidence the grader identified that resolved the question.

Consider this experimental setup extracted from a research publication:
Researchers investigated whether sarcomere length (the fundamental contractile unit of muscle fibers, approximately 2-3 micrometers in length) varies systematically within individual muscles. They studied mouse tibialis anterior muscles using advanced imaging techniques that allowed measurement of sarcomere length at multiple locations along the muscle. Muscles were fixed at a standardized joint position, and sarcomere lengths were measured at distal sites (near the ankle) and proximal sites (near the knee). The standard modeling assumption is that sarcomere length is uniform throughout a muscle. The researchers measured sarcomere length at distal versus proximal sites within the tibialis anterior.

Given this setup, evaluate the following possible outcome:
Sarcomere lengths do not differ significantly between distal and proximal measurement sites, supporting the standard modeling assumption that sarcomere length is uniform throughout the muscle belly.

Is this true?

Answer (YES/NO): NO